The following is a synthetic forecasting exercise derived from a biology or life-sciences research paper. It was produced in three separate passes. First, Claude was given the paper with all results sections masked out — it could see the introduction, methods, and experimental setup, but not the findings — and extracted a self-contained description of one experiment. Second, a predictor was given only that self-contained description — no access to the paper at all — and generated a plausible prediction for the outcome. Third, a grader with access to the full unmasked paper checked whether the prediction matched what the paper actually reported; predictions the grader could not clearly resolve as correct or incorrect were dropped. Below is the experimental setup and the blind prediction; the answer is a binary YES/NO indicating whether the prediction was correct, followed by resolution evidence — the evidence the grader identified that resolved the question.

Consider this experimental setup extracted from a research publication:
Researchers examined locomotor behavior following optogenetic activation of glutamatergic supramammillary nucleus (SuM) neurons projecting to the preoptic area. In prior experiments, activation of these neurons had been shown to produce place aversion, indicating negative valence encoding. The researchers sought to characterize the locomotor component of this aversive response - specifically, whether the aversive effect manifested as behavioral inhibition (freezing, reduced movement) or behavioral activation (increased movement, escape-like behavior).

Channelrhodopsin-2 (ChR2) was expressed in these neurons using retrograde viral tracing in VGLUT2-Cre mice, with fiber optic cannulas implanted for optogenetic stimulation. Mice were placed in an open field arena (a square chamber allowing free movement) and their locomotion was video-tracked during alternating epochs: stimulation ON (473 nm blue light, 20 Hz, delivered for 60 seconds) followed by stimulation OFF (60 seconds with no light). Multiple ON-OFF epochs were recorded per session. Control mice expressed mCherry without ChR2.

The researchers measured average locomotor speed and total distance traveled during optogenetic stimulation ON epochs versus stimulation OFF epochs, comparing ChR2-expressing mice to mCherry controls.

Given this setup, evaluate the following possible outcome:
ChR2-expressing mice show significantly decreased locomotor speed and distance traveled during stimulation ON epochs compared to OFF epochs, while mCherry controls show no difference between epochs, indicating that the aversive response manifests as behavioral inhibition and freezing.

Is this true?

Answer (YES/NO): NO